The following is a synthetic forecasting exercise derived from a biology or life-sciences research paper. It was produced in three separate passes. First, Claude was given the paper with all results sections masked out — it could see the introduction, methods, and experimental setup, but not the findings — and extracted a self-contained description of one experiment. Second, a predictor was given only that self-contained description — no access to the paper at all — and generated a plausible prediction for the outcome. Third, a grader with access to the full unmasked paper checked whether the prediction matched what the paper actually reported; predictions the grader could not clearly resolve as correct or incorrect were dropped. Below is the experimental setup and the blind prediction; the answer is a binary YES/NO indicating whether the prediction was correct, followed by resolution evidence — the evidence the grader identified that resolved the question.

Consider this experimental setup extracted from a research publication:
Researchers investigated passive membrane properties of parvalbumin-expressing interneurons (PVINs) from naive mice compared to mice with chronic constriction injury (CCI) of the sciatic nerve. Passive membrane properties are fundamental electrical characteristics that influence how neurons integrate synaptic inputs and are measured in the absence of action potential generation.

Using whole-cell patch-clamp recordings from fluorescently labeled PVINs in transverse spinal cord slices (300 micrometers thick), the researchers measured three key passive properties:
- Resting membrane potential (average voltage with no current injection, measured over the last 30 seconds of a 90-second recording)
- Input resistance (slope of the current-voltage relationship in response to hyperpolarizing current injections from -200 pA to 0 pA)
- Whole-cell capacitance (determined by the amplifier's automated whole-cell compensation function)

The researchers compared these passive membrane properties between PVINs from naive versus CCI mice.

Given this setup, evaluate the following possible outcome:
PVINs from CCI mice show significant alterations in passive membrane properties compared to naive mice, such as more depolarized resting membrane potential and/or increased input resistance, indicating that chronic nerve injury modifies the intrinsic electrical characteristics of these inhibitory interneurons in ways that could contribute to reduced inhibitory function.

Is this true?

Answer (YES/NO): NO